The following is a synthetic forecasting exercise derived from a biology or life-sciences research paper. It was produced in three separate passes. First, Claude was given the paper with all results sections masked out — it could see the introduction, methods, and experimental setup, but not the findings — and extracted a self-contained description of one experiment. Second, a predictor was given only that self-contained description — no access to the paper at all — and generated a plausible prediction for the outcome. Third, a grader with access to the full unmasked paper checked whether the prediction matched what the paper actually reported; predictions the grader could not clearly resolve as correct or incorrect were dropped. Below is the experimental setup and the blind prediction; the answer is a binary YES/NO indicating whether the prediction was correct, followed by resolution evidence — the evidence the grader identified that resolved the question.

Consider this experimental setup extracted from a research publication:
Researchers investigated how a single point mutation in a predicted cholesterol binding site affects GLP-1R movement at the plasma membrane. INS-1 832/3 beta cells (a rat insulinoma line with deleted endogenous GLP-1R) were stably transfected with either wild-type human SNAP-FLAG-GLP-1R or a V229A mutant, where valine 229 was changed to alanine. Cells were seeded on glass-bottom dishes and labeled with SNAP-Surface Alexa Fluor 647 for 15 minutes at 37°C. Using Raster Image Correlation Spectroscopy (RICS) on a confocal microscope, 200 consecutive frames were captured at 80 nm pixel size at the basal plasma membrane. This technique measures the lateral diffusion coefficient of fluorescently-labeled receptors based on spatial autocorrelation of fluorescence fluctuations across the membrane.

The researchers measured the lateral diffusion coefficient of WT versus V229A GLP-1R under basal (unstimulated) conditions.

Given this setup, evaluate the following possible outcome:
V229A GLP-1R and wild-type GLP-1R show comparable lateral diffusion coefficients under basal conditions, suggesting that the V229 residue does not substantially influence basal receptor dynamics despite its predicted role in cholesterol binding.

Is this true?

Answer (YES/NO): NO